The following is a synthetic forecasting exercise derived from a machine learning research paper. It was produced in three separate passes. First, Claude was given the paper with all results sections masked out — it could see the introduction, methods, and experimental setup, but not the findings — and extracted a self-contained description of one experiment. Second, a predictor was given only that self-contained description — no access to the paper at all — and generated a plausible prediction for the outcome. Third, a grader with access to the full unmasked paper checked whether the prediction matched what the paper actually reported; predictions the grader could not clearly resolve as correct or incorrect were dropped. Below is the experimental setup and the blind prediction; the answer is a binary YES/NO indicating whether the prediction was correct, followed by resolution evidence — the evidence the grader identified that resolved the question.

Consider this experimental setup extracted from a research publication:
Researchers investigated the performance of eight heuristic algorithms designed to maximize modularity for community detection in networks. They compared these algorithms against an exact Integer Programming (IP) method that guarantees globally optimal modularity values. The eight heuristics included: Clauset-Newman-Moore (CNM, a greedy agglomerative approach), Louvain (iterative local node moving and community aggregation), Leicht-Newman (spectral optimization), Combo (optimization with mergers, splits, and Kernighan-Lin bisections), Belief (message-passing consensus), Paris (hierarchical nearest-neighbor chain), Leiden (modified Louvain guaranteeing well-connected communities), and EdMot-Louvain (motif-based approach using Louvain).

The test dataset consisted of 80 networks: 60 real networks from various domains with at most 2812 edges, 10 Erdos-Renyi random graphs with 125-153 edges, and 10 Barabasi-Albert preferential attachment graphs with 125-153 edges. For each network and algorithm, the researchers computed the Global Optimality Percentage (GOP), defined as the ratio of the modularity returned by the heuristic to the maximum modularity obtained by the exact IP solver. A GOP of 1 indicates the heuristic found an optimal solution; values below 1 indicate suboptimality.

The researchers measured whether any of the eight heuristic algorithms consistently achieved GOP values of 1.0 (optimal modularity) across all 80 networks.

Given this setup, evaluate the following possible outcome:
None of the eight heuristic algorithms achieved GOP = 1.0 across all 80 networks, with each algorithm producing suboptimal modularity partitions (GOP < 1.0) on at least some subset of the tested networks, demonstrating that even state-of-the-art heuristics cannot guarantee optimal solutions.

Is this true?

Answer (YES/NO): YES